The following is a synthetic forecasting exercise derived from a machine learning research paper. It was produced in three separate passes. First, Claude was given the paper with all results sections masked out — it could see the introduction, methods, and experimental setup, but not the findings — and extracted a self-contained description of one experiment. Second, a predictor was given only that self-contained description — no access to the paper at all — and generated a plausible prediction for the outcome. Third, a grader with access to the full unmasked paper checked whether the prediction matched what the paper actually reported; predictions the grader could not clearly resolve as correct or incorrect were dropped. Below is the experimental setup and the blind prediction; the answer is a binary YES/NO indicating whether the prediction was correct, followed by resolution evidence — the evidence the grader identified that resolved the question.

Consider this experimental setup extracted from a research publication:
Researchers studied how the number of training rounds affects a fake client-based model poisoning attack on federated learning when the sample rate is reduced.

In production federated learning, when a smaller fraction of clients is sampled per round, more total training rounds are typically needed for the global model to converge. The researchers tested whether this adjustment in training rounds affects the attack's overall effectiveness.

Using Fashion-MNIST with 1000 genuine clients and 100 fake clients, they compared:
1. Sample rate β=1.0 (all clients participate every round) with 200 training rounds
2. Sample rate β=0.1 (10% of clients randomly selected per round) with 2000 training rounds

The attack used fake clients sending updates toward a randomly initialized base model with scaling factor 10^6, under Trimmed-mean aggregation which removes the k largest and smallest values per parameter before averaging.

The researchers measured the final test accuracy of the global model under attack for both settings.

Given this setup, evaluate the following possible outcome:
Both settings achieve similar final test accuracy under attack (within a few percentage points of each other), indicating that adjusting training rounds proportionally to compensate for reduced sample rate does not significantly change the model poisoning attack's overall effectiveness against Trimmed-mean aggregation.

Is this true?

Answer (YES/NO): YES